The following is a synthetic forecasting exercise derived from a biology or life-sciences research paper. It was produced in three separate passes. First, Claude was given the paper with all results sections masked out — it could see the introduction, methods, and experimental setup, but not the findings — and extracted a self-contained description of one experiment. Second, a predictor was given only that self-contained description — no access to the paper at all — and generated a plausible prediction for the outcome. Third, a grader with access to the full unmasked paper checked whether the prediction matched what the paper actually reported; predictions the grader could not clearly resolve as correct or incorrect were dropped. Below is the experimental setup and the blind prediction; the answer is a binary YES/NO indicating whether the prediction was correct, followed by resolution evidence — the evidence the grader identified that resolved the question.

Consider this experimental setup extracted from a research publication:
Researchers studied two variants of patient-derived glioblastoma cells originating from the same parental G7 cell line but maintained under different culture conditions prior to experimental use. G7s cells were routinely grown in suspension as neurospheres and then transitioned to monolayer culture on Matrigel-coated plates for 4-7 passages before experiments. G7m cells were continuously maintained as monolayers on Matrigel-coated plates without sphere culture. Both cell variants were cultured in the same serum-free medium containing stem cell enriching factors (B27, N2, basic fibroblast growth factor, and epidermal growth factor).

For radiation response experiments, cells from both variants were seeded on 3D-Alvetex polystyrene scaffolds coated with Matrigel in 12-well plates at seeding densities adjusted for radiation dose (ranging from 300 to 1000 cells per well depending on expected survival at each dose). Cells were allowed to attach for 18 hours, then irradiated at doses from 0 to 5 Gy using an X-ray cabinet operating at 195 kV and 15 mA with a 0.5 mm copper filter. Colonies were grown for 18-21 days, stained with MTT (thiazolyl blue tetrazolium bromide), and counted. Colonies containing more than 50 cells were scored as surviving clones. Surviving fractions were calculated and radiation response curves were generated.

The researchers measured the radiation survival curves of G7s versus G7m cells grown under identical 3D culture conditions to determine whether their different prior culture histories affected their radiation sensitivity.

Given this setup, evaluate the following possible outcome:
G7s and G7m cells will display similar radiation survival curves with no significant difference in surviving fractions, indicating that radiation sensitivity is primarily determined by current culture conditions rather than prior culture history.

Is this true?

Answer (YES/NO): NO